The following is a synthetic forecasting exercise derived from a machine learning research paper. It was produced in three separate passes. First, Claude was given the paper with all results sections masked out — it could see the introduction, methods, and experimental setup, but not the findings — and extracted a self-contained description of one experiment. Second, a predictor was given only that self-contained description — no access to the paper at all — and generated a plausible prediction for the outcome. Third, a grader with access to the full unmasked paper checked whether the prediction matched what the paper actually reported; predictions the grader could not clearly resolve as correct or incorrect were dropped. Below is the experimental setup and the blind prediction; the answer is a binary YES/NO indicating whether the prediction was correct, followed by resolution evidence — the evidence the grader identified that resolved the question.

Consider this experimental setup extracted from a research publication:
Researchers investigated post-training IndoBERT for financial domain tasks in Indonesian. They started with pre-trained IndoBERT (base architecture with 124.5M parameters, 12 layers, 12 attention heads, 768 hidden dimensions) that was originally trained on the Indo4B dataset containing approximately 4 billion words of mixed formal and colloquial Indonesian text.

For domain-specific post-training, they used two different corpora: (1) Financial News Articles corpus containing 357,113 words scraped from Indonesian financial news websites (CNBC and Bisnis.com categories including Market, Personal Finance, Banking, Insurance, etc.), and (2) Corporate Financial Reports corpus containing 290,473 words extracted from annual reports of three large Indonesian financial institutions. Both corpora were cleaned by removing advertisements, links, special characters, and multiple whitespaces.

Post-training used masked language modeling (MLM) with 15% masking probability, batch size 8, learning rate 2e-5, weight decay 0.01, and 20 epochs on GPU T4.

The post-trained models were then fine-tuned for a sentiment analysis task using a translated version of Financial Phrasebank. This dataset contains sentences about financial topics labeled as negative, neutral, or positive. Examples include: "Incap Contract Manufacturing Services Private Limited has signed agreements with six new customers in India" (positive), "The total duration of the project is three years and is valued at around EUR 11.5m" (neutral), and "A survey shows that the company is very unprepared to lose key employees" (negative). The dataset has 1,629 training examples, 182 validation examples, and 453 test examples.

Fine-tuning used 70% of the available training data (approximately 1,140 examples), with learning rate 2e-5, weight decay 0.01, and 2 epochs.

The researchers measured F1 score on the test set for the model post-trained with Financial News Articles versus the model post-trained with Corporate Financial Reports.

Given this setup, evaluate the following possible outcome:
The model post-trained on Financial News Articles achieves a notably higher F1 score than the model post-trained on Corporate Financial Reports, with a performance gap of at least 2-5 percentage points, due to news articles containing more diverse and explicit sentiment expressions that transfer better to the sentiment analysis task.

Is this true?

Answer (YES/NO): YES